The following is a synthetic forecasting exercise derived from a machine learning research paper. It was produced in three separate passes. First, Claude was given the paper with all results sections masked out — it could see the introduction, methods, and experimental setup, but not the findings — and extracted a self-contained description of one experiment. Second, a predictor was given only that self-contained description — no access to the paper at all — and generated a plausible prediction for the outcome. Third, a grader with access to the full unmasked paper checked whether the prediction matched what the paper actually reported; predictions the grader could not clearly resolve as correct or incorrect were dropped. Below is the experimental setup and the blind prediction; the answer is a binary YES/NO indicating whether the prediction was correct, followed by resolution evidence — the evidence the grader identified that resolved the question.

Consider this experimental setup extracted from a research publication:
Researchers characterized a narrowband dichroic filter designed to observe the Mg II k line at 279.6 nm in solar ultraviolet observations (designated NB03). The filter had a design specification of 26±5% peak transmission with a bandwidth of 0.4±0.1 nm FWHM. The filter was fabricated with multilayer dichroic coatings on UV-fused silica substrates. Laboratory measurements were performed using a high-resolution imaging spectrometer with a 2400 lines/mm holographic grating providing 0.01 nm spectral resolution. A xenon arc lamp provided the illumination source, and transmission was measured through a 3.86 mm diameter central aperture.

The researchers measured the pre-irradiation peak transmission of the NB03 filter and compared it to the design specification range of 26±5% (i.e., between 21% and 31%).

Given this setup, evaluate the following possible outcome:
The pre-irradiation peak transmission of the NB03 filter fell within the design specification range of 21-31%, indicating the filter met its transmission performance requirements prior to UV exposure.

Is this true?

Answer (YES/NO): NO